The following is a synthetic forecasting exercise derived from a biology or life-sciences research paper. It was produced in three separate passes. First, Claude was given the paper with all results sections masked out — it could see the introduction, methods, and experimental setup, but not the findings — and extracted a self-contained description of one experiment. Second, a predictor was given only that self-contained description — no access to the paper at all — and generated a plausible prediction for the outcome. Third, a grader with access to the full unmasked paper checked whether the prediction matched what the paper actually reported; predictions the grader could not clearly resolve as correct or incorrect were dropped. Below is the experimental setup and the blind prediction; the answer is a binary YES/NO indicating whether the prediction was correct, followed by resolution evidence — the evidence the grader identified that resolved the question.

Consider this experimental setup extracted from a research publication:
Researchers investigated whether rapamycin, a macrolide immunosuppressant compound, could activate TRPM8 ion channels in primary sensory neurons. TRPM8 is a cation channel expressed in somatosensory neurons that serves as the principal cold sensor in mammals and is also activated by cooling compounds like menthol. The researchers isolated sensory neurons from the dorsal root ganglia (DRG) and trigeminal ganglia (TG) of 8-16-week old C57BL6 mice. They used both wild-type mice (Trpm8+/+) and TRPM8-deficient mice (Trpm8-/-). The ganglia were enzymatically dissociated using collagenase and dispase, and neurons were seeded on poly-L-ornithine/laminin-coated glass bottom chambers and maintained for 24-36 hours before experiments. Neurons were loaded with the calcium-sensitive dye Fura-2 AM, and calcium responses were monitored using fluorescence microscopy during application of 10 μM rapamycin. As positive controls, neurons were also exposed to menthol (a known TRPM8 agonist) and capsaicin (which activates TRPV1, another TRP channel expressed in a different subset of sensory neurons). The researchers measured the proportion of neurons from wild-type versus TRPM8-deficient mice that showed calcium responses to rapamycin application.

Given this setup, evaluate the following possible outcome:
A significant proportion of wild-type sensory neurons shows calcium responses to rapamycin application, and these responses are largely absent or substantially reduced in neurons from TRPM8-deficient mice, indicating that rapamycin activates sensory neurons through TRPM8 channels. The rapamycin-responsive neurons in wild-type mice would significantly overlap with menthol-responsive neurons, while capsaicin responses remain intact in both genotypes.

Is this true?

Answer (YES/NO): YES